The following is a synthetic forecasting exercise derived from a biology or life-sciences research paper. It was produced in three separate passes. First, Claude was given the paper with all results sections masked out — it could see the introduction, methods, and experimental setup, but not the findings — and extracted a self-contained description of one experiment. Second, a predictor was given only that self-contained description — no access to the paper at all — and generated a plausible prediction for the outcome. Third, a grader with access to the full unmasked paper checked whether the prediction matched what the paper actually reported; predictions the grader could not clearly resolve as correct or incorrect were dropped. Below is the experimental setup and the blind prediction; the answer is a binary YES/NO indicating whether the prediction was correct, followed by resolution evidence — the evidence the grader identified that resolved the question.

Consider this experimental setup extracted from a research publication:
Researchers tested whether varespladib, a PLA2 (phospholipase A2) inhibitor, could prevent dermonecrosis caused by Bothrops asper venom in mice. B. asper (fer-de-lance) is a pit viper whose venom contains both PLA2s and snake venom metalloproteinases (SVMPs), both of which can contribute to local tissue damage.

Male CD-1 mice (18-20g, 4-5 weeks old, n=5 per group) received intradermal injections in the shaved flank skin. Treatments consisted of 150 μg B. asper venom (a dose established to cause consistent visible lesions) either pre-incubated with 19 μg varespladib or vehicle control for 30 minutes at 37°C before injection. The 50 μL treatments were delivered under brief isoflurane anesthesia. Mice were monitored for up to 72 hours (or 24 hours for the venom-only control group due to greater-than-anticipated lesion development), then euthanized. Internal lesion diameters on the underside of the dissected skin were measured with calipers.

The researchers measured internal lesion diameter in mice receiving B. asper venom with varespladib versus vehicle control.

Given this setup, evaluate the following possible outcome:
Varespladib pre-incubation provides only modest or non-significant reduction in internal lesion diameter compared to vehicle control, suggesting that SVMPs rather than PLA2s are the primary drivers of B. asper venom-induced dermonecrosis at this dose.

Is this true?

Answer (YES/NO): NO